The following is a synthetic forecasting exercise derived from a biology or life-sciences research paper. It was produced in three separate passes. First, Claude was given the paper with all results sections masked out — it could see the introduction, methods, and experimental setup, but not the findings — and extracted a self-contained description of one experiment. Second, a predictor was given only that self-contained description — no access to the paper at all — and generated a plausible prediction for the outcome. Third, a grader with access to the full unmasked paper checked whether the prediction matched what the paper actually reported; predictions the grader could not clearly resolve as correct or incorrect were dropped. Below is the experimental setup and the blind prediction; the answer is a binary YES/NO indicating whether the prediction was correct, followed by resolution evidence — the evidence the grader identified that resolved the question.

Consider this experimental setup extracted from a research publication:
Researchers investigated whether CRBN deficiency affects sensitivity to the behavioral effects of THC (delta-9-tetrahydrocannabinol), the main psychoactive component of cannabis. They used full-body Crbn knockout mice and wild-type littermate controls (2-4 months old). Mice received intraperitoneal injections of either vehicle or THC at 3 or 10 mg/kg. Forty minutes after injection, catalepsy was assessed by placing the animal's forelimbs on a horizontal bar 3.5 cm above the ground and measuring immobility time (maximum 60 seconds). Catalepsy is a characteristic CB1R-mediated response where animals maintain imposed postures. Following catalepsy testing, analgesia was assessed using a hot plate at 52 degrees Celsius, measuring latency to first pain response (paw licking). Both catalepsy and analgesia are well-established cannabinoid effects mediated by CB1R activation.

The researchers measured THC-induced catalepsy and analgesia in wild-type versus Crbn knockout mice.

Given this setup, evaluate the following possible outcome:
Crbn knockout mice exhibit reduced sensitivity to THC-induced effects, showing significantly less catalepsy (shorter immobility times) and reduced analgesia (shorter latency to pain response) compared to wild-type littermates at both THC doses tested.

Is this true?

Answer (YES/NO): NO